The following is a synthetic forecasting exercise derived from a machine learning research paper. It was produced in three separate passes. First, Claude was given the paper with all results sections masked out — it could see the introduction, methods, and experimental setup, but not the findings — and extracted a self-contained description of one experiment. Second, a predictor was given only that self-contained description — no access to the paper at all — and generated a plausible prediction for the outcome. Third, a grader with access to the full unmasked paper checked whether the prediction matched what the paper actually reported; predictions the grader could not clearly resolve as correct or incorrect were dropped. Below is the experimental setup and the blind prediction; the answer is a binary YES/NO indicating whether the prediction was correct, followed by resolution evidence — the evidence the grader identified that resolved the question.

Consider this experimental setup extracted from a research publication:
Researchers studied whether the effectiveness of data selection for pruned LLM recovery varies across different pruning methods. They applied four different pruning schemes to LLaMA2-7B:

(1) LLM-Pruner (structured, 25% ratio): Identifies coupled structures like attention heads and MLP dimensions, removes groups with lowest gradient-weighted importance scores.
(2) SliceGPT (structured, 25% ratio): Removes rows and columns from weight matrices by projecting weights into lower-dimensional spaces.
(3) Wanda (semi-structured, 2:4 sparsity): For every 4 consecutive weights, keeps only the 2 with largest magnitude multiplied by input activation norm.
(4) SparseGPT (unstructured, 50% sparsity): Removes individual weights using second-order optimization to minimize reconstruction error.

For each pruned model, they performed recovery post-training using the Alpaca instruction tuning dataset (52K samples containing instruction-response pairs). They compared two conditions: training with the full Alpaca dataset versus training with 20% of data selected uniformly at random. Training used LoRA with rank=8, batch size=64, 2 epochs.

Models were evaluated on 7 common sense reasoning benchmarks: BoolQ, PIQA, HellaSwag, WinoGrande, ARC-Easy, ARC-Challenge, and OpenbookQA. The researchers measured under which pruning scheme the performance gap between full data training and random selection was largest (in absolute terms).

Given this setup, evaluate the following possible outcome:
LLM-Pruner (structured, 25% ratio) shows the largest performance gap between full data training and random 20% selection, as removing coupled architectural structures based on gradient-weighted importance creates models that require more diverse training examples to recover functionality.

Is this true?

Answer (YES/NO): YES